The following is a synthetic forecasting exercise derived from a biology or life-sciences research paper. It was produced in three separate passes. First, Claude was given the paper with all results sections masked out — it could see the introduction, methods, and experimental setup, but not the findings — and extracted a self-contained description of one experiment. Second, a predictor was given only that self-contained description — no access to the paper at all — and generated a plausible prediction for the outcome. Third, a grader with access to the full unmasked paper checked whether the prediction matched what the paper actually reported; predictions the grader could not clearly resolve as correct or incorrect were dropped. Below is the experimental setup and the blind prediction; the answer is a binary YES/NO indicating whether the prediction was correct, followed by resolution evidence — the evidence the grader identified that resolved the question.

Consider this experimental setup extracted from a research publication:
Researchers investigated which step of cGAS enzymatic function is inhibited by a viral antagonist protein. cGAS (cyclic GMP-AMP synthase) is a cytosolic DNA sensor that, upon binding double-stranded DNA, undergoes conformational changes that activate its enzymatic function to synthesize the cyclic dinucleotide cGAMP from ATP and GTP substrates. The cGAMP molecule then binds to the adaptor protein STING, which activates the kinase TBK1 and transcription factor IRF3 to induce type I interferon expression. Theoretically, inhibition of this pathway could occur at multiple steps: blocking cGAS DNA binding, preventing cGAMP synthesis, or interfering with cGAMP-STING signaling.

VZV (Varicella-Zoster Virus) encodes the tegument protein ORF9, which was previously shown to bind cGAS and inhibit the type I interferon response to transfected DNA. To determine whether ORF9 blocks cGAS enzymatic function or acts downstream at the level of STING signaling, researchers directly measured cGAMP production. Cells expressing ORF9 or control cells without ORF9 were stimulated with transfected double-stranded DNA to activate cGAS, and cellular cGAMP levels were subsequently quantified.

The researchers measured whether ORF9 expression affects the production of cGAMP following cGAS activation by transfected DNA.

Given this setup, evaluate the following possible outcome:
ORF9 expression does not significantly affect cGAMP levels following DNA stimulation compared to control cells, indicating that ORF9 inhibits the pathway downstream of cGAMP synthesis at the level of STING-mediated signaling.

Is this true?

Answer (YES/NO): NO